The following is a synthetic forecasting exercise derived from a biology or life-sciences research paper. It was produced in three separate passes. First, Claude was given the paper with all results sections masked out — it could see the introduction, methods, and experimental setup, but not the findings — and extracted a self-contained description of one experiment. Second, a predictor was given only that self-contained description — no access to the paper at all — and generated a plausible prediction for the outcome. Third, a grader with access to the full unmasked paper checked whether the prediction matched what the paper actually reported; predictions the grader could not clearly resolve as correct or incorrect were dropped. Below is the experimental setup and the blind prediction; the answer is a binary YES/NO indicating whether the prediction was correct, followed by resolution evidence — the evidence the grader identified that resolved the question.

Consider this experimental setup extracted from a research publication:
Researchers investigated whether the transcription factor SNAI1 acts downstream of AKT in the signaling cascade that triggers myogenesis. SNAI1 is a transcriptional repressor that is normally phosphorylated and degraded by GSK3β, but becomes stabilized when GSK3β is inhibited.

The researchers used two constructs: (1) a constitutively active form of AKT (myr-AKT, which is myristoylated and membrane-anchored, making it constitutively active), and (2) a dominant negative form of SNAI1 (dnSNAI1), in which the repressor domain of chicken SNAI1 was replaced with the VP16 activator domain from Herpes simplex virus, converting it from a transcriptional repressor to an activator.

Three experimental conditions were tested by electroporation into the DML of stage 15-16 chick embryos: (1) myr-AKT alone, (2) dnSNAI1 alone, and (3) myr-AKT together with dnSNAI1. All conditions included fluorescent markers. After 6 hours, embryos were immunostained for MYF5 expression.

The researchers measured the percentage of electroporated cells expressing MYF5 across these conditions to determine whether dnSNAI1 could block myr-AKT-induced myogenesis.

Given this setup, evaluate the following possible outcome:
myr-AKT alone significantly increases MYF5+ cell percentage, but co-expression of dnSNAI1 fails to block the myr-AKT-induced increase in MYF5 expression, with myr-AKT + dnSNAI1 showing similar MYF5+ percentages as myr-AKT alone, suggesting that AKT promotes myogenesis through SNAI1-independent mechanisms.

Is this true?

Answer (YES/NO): NO